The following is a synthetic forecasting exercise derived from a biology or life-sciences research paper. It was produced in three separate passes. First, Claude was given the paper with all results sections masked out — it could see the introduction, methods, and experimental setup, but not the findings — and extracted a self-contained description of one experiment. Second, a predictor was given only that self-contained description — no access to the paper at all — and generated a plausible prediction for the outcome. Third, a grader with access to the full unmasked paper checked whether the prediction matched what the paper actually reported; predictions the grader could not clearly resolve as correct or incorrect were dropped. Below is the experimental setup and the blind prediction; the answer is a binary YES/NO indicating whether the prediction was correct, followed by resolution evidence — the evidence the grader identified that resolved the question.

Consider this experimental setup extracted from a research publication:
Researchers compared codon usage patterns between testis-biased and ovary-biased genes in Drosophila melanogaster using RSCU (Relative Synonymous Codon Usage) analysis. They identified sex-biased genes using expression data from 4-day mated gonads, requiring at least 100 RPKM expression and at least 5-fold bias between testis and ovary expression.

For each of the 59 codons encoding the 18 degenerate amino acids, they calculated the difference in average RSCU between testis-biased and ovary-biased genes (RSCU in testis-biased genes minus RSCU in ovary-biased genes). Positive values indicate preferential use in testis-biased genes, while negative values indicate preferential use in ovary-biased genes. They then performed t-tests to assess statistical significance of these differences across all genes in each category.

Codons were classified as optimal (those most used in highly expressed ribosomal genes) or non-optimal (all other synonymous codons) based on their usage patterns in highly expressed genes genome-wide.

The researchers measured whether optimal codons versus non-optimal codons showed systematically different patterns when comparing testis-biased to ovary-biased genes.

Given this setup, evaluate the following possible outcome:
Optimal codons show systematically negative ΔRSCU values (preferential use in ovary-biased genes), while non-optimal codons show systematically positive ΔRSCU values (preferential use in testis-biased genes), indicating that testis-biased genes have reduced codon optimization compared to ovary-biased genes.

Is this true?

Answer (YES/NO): NO